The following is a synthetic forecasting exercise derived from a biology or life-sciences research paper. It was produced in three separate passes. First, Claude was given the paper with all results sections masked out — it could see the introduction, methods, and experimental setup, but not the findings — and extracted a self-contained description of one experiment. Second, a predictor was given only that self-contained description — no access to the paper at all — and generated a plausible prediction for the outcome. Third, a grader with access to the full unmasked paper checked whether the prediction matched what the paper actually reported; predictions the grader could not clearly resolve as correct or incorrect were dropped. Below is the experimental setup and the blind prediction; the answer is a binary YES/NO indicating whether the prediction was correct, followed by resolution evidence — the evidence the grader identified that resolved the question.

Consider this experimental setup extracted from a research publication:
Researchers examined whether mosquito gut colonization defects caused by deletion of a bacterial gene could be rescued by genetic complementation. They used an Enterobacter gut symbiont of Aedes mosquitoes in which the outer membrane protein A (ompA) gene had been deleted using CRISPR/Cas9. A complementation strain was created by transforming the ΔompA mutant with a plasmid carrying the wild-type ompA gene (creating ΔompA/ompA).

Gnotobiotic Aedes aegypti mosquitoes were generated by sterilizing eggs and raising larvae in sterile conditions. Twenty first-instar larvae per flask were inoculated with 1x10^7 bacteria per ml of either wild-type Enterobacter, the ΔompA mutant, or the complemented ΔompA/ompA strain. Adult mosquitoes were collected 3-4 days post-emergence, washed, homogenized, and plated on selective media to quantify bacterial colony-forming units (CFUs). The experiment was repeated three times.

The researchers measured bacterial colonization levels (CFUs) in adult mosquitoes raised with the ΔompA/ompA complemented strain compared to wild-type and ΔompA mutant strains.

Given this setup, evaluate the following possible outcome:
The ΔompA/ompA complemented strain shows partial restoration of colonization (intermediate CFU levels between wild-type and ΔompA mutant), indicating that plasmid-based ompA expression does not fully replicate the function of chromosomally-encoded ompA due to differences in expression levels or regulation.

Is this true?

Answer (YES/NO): NO